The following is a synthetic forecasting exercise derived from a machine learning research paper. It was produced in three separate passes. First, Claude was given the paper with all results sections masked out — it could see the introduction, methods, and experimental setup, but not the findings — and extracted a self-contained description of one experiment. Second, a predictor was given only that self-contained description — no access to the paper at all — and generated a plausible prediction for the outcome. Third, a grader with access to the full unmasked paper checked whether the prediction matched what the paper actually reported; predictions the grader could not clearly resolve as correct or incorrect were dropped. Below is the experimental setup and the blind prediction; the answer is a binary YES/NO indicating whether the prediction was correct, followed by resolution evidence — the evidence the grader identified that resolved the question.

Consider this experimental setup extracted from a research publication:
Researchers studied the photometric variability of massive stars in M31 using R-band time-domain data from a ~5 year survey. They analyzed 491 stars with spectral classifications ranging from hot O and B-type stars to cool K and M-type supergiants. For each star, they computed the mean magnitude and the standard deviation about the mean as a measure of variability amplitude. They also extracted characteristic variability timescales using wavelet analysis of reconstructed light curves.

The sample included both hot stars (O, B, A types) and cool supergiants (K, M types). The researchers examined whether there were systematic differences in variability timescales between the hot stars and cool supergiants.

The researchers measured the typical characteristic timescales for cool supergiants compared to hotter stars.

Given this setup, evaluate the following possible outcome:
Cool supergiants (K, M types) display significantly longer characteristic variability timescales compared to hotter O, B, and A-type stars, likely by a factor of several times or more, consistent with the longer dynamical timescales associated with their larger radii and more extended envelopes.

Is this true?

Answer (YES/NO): YES